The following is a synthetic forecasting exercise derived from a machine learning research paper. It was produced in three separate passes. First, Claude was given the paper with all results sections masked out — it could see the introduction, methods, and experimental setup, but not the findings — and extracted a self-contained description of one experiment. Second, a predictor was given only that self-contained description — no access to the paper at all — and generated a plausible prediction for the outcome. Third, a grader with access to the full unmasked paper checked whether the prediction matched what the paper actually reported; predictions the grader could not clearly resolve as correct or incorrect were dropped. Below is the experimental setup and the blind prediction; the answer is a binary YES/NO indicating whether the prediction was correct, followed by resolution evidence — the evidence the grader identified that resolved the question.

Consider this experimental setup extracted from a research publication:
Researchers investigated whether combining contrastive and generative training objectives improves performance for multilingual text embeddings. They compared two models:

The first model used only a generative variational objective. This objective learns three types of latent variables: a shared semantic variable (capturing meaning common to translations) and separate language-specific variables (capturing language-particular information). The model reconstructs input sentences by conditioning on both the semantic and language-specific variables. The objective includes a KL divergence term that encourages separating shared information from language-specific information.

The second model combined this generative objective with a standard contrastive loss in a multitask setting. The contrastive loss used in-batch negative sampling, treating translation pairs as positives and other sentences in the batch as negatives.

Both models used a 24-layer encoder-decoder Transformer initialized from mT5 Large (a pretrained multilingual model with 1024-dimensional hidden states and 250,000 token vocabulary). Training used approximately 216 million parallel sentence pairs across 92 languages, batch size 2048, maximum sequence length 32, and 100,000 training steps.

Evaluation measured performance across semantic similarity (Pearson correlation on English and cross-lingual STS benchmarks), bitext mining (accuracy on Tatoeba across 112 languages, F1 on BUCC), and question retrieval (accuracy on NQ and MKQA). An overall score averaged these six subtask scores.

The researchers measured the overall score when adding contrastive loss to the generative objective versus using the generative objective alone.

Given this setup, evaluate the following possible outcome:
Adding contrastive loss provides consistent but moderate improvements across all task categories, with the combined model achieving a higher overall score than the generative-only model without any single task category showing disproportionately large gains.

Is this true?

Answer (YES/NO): NO